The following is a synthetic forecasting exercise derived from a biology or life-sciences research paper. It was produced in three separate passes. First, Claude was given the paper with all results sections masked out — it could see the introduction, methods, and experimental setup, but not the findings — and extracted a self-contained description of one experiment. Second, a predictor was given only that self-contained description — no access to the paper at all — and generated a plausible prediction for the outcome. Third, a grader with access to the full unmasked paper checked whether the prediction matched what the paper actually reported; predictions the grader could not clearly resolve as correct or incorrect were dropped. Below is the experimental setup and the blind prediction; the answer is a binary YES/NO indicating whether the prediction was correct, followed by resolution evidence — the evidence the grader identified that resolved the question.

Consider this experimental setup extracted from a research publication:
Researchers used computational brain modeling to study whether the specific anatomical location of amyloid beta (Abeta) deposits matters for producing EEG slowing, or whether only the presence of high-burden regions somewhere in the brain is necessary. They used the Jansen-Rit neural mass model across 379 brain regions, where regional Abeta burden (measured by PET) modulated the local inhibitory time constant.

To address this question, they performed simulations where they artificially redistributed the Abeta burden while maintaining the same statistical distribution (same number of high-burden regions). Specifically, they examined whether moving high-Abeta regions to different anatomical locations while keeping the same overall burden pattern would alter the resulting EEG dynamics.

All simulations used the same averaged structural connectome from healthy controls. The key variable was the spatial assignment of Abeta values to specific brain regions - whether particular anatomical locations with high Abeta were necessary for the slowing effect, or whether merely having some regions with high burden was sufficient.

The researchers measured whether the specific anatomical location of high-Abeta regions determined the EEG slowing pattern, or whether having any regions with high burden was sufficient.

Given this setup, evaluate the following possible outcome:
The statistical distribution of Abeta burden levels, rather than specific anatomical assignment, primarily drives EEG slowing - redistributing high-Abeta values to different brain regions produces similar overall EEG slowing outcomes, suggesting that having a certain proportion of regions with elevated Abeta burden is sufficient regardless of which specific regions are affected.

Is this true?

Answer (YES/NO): YES